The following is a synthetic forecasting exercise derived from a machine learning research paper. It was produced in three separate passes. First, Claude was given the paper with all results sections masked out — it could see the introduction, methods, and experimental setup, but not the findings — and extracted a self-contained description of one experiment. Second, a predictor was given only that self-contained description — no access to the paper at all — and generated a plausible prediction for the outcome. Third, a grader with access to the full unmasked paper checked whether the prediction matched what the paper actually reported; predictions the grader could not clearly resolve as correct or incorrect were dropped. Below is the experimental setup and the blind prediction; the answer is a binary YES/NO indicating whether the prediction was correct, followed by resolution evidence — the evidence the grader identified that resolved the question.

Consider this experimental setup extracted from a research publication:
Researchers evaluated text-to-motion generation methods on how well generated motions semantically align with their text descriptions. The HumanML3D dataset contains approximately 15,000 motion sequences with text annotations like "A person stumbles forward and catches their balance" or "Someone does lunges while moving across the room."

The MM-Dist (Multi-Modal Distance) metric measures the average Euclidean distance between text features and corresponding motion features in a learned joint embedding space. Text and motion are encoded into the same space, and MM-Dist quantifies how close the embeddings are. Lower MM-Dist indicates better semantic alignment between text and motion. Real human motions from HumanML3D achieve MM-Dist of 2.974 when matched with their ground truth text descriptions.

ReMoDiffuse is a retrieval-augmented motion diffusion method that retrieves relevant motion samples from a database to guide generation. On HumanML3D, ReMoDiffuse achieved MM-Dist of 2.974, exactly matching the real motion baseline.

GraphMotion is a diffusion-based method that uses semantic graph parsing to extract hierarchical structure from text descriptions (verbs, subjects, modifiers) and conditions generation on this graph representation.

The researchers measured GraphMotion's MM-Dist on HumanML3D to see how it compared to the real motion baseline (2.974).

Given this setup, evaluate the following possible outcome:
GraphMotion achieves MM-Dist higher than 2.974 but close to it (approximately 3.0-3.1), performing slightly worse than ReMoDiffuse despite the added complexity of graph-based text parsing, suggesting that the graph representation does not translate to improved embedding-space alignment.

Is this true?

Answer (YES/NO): YES